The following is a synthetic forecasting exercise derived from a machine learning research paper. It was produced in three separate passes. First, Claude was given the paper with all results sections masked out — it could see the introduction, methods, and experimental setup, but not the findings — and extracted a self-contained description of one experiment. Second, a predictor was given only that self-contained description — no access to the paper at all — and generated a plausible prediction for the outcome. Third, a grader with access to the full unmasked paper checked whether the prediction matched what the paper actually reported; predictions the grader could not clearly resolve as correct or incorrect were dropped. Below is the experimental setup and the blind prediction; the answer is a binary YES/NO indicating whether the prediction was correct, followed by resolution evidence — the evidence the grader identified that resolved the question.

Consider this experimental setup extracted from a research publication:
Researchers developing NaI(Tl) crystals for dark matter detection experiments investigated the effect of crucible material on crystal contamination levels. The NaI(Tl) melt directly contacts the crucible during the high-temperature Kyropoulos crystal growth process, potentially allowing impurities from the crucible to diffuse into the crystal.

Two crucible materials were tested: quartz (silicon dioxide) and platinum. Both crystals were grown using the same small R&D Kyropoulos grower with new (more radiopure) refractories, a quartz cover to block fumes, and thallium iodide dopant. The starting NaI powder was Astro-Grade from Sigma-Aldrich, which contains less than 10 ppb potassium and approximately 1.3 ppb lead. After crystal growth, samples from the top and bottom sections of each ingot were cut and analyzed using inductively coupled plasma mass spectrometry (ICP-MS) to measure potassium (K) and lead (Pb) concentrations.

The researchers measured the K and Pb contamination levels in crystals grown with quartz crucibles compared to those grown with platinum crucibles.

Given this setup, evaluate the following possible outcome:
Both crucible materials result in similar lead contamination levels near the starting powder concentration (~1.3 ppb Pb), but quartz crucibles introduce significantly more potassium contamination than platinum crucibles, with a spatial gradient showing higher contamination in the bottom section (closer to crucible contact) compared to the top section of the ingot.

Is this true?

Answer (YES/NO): NO